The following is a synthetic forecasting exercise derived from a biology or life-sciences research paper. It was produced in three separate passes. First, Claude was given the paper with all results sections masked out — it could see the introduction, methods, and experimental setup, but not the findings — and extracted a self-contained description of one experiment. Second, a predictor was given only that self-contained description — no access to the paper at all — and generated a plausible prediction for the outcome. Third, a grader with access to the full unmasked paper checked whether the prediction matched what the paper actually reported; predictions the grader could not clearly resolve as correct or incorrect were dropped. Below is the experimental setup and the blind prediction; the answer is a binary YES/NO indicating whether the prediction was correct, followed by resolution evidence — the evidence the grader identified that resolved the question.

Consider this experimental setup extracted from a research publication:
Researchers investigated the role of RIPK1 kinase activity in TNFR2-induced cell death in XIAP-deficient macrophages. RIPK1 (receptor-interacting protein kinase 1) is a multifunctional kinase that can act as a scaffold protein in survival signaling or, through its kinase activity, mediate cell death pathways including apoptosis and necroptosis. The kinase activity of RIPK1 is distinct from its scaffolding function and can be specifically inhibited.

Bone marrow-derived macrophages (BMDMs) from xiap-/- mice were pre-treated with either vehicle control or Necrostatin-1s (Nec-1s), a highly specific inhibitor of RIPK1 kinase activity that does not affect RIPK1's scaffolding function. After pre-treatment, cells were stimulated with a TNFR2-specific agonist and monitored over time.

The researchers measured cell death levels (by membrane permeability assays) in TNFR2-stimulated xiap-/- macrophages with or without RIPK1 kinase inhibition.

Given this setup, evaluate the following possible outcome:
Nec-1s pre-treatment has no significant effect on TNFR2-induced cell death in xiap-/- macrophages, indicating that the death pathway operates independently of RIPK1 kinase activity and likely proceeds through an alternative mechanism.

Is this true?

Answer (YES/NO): NO